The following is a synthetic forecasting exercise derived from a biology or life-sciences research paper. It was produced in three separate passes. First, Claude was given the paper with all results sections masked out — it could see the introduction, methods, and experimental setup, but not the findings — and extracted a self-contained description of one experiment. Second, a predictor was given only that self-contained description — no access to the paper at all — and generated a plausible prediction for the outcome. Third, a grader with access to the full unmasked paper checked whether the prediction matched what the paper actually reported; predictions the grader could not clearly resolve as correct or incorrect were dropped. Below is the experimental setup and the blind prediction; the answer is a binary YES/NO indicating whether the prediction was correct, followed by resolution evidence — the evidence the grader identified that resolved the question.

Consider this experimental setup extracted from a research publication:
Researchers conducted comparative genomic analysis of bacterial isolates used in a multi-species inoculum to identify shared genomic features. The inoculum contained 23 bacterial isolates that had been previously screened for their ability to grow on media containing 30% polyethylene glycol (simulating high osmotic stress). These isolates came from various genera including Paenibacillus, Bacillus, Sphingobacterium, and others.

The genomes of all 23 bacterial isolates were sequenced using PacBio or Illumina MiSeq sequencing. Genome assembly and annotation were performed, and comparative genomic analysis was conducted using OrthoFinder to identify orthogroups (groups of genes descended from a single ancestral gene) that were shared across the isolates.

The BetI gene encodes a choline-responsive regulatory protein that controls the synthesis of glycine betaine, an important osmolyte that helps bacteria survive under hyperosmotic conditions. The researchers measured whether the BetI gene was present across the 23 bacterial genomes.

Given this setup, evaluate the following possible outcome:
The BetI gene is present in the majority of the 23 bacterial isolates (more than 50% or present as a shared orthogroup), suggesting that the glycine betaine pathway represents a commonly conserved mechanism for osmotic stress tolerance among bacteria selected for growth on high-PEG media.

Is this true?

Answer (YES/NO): YES